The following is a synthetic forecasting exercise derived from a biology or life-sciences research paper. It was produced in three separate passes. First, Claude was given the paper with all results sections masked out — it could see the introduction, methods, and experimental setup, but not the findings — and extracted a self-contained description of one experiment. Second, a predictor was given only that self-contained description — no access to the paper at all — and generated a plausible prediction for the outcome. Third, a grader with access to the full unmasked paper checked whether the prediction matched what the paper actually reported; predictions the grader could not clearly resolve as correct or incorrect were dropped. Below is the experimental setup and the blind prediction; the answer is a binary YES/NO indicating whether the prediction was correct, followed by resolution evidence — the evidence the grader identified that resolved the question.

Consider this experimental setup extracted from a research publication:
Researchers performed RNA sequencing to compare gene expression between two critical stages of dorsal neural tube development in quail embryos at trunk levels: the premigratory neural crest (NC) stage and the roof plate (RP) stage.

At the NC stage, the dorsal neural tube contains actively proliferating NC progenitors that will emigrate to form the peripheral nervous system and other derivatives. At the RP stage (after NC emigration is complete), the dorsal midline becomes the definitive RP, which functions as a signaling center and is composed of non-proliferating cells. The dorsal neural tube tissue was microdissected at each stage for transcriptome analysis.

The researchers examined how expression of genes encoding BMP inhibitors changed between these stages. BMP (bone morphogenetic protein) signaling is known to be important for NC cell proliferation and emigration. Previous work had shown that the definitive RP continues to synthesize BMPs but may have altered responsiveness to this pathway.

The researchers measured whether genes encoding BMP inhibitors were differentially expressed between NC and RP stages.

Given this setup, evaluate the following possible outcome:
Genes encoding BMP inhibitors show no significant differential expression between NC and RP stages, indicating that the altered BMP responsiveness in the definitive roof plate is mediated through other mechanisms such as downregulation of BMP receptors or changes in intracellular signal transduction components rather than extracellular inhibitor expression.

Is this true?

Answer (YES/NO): NO